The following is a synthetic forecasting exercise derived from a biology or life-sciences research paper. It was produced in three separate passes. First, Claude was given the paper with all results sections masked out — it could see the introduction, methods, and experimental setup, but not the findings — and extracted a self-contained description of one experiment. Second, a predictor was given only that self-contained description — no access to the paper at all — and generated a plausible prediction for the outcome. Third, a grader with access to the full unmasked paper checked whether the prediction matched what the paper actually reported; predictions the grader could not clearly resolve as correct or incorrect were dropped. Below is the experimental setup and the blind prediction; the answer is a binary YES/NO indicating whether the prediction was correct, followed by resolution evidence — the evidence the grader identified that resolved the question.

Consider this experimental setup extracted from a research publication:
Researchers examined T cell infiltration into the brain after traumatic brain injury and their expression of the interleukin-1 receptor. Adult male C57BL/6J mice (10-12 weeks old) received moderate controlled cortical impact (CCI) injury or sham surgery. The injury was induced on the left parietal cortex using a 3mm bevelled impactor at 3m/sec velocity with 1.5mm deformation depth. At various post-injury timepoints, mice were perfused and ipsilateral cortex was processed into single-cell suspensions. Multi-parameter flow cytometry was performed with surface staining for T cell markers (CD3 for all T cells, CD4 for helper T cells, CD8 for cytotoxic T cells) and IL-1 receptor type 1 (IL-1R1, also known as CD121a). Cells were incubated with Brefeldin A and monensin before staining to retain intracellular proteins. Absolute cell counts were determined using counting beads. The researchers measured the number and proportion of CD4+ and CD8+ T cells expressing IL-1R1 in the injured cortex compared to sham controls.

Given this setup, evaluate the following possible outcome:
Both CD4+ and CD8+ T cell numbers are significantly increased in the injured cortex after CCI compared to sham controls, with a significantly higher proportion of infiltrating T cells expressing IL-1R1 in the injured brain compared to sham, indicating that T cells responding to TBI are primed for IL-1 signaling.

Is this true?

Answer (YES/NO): NO